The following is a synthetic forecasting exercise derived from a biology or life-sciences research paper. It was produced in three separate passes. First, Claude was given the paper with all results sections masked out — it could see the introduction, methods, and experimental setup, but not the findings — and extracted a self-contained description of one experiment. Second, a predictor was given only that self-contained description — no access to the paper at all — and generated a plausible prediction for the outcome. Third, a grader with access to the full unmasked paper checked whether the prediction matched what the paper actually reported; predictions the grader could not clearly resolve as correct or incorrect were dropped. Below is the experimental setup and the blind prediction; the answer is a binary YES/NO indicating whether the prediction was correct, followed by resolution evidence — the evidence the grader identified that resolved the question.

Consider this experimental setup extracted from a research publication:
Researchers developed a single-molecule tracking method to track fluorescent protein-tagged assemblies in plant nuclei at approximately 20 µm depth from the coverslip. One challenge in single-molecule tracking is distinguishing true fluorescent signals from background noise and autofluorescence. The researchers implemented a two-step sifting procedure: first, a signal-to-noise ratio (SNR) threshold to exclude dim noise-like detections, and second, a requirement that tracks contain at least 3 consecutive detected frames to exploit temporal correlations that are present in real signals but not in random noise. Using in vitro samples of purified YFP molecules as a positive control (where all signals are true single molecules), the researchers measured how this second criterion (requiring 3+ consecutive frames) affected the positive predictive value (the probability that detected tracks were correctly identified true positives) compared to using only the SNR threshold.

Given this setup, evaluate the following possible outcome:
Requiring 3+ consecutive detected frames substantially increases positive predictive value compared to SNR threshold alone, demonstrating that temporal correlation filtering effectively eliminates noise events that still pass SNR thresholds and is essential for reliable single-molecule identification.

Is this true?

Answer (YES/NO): YES